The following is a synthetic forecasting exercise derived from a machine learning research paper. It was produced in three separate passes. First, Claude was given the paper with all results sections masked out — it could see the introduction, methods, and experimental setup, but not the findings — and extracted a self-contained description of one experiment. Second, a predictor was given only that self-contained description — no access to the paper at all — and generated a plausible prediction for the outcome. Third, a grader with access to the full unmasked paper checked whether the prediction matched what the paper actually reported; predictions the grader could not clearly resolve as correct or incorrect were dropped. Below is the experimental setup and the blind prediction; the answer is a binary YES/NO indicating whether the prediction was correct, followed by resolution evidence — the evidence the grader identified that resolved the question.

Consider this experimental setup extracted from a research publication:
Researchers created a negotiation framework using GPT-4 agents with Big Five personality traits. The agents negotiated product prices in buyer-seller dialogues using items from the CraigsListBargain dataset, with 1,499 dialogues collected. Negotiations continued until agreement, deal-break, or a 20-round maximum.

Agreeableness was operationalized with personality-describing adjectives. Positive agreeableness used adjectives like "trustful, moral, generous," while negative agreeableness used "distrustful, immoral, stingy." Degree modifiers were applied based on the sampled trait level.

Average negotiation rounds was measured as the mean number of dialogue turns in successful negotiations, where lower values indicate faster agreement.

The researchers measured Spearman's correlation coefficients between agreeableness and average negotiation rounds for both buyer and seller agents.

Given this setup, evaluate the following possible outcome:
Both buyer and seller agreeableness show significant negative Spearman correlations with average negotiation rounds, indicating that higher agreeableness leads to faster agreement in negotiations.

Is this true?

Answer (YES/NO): YES